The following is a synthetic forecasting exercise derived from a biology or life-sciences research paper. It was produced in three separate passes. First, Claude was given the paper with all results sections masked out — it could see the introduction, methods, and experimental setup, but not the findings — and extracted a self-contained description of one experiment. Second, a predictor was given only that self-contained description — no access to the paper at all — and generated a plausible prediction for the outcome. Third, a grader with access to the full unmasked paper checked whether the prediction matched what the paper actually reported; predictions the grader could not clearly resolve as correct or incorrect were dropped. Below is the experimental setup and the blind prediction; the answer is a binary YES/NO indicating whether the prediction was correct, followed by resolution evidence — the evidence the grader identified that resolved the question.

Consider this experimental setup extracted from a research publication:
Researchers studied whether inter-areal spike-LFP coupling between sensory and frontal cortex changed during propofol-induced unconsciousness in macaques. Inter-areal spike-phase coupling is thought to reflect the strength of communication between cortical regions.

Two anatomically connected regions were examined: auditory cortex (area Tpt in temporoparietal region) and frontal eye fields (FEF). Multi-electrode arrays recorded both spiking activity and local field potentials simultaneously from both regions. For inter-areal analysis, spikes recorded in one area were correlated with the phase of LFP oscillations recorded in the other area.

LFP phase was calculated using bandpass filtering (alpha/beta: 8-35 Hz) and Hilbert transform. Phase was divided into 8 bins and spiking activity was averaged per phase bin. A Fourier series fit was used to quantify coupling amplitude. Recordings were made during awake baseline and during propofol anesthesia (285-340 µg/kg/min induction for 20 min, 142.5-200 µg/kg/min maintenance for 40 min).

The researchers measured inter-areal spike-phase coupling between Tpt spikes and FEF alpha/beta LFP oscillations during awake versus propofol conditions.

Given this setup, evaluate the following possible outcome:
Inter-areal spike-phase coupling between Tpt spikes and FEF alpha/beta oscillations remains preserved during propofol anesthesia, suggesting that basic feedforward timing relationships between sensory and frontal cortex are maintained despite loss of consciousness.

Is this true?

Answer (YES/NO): NO